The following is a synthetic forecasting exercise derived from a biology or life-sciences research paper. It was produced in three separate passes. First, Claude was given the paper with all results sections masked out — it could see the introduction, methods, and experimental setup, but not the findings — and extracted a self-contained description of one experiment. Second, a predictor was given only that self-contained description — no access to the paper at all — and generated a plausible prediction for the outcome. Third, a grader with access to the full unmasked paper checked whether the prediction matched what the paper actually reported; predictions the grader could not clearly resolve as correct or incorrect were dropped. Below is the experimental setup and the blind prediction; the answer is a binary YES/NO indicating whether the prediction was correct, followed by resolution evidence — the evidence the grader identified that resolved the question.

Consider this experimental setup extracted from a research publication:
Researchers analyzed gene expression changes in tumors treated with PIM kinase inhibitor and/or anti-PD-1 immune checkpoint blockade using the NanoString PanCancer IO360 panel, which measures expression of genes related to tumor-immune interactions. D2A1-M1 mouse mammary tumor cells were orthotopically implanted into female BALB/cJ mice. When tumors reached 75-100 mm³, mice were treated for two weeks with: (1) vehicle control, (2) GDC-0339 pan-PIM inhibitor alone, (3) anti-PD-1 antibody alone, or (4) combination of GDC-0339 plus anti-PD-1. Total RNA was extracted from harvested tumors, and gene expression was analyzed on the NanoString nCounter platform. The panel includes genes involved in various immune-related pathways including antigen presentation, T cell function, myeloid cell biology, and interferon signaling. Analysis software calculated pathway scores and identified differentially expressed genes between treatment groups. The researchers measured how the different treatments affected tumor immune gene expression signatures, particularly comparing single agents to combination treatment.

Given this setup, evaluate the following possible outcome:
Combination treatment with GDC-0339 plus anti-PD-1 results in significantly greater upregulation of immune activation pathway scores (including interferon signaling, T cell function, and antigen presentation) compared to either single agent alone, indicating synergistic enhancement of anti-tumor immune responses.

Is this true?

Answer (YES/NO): NO